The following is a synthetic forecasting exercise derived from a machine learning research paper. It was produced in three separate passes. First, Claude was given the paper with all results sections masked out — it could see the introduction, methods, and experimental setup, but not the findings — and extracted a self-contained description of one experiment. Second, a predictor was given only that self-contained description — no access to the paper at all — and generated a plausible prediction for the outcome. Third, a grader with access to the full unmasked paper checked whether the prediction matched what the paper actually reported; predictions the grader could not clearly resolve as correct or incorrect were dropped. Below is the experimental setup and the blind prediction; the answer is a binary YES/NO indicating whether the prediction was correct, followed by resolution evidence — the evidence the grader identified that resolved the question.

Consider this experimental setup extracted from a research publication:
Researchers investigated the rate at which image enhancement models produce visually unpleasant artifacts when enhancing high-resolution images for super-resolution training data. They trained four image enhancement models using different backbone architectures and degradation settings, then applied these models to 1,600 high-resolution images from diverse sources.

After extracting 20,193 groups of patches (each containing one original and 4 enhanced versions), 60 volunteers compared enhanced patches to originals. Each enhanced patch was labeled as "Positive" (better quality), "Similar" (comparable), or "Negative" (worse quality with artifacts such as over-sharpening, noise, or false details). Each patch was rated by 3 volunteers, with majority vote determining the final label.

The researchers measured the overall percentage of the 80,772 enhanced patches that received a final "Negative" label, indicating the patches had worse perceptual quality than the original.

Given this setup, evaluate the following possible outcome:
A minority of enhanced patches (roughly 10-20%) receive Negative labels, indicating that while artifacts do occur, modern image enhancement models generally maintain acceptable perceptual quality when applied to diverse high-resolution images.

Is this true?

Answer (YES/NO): NO